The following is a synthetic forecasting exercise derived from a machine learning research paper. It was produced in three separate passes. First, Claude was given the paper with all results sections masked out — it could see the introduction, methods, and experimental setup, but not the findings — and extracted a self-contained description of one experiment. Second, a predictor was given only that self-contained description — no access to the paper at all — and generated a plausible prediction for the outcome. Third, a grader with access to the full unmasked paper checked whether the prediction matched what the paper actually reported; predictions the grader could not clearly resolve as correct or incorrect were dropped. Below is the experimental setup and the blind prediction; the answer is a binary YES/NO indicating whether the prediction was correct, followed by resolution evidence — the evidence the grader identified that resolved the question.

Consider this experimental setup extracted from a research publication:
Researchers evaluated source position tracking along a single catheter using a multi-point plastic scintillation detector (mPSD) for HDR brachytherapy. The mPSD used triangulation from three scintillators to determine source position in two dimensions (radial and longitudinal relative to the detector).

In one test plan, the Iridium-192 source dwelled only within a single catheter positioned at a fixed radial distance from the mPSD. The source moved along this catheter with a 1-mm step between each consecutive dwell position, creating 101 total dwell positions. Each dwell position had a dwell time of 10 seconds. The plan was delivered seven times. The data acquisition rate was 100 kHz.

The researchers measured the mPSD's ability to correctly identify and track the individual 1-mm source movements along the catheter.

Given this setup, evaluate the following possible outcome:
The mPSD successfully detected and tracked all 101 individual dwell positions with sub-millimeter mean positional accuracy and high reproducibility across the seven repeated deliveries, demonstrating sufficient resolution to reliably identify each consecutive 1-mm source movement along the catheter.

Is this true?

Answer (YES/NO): NO